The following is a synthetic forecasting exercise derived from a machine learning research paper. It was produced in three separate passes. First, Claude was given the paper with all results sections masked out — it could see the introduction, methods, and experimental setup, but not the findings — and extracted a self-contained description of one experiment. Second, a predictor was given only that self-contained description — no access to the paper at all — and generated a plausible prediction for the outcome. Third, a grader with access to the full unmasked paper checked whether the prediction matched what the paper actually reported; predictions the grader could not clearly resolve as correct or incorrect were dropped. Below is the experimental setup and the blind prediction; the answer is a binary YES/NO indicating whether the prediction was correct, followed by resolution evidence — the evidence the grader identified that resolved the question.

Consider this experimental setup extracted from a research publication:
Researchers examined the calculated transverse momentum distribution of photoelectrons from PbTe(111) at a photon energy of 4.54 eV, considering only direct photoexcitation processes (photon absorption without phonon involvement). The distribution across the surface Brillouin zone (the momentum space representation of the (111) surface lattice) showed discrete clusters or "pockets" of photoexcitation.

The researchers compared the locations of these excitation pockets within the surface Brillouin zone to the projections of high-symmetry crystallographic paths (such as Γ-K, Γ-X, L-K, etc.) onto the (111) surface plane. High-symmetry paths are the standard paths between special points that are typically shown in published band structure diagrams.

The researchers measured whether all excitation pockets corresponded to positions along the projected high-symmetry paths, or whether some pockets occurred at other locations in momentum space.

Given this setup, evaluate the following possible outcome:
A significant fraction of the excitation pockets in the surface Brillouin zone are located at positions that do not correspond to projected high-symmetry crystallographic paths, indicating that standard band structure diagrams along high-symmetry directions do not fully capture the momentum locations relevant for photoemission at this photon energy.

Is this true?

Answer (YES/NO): YES